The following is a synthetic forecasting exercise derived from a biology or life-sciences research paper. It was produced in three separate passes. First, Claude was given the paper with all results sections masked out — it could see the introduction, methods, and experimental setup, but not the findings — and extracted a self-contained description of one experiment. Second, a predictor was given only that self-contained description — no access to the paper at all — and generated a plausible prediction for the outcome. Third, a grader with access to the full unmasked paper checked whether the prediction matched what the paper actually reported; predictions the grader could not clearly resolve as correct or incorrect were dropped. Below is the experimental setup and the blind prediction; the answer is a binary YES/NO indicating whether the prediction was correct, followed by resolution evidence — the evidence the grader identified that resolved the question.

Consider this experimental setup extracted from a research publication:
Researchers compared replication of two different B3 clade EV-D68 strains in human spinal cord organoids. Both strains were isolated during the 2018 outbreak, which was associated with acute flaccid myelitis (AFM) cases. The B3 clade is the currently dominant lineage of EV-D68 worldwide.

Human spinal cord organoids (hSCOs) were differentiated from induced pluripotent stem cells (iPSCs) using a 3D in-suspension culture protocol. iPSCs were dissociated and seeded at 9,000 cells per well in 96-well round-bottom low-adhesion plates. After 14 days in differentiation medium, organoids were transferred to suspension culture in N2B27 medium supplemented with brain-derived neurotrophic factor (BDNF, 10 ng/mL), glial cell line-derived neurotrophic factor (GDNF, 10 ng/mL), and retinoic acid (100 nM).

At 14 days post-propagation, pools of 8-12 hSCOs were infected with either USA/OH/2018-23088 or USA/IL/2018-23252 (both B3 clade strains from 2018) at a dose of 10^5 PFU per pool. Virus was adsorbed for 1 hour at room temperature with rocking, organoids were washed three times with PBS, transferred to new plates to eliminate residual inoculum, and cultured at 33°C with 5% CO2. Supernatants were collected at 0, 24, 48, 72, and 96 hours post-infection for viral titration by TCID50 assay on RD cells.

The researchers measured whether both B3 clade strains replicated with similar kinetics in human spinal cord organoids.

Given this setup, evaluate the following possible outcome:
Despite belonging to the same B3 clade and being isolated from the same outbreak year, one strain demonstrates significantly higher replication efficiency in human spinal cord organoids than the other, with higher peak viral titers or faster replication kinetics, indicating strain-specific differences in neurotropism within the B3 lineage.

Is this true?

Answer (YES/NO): YES